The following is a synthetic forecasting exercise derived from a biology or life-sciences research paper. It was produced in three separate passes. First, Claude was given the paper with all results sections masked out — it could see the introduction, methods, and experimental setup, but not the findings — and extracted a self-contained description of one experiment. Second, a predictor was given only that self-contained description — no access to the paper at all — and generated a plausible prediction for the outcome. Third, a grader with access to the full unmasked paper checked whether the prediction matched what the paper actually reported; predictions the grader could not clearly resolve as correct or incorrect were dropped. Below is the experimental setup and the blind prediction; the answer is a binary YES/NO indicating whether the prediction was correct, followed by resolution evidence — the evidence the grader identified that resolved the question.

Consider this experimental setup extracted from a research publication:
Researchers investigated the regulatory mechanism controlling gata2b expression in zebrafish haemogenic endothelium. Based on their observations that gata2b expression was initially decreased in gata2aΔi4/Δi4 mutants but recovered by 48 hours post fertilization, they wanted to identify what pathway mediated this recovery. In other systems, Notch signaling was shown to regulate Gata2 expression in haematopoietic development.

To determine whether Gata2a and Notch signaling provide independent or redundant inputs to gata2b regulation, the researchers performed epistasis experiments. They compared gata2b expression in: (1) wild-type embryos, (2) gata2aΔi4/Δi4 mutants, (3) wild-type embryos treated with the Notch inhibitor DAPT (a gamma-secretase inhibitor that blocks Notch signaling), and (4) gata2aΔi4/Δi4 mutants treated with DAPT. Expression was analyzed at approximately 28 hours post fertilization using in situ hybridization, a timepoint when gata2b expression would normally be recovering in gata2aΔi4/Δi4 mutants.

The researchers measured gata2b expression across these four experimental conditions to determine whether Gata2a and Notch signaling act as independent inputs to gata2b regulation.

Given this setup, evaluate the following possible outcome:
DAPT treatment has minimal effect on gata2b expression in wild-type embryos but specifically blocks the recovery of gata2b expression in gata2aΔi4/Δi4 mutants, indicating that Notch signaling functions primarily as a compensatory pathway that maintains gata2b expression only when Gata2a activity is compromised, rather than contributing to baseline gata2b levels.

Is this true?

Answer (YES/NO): NO